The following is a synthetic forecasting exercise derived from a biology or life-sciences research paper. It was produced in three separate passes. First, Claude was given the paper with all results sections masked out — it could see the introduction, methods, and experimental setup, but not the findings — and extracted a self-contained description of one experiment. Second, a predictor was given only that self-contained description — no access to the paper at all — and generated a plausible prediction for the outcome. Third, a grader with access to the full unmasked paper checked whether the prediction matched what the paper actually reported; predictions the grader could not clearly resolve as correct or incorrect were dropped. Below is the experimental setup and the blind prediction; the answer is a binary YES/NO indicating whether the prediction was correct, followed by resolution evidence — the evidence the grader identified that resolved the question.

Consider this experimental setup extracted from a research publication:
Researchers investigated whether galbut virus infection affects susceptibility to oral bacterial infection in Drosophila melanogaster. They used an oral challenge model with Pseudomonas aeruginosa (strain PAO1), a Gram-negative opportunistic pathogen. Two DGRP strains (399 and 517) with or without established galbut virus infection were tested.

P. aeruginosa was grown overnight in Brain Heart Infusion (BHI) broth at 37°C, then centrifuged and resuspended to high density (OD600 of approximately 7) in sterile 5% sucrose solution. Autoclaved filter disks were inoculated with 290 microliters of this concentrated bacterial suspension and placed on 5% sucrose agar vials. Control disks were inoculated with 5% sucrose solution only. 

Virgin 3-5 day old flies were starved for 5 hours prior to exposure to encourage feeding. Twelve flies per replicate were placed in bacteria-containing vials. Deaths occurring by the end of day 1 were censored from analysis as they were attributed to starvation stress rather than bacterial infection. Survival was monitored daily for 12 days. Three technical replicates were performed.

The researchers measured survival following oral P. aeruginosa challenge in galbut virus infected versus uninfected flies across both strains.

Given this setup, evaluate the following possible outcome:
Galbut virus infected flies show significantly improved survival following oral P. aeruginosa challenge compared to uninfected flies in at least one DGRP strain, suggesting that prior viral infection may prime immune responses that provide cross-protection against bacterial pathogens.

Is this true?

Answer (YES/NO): NO